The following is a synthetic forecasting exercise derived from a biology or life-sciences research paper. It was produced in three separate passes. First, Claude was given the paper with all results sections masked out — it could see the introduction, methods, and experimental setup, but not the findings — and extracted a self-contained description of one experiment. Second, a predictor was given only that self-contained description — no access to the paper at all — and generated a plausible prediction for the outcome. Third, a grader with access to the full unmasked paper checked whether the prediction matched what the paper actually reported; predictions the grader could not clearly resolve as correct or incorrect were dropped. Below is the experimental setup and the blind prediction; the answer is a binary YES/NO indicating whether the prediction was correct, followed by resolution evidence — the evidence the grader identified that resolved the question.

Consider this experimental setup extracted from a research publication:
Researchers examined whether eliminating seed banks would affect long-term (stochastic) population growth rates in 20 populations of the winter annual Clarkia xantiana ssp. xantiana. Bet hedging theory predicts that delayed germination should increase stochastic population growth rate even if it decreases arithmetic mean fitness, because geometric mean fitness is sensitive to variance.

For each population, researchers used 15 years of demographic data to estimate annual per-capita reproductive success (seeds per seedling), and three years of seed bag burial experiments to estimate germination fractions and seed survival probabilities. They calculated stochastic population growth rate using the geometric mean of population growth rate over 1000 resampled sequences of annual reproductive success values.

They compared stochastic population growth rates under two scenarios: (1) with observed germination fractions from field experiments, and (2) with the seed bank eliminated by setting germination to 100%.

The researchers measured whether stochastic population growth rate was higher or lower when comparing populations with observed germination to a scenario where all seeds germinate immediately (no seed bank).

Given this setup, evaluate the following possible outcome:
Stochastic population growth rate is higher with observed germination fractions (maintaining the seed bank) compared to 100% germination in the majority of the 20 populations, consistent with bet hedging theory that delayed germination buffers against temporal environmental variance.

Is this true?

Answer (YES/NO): NO